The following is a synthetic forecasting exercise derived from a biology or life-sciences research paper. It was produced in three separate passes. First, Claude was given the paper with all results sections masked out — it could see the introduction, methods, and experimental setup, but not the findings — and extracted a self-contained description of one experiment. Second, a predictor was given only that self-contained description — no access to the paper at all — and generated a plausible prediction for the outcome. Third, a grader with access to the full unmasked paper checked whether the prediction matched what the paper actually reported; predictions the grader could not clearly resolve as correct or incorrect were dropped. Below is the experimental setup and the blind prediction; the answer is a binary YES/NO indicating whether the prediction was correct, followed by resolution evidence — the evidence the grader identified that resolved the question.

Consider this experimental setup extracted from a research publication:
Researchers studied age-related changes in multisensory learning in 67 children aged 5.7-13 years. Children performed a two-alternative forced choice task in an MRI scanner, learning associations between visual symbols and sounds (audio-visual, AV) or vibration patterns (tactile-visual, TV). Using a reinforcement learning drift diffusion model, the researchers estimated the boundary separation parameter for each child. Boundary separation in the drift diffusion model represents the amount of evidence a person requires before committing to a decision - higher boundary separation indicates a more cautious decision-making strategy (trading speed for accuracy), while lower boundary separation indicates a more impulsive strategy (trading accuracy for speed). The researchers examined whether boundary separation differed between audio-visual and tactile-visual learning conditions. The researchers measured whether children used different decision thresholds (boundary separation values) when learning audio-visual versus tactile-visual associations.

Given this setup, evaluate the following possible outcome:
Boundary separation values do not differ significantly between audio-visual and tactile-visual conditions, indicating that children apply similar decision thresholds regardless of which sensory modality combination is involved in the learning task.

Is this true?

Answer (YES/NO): YES